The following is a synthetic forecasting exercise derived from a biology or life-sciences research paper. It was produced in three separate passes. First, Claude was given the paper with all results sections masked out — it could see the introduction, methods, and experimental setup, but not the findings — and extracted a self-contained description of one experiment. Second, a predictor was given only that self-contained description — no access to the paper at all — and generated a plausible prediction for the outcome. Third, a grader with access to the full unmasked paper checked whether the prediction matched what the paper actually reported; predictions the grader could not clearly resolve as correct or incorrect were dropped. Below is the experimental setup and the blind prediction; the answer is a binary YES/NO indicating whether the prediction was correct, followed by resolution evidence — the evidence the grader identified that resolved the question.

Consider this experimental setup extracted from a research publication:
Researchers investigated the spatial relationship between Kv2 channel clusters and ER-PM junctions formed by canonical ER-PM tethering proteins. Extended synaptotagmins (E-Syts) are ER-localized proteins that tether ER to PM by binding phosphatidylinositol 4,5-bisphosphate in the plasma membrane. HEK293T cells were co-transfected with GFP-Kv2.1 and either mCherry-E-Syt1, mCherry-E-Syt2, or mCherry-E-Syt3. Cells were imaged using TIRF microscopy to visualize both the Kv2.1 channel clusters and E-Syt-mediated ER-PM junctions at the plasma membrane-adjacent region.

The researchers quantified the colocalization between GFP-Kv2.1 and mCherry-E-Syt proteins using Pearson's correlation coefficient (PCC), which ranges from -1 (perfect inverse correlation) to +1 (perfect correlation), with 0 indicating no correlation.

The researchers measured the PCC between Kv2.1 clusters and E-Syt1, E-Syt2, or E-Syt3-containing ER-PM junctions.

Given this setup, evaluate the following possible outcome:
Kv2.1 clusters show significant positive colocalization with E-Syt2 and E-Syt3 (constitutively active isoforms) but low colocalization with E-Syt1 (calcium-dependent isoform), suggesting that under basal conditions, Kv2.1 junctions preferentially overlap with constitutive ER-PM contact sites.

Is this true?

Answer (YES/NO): NO